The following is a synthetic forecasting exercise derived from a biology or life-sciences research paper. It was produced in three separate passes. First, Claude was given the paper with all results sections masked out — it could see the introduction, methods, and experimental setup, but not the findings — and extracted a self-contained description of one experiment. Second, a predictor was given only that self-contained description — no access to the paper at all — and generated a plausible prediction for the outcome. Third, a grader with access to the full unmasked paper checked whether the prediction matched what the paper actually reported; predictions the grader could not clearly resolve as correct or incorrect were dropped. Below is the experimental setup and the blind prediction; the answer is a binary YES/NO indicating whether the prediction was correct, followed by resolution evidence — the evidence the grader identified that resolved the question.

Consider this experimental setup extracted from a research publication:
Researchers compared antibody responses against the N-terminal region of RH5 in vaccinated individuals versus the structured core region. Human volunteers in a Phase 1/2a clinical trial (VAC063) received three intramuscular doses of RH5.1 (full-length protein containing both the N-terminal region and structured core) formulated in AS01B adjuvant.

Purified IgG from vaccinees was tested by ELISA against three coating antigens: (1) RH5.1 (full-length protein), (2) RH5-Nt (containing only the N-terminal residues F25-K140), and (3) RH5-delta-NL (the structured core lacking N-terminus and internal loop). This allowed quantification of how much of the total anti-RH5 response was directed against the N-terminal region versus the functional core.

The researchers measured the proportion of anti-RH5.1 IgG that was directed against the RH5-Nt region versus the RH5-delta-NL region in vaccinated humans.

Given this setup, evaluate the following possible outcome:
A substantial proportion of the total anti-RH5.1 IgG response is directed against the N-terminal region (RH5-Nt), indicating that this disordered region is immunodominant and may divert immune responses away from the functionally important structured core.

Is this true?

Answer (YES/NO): YES